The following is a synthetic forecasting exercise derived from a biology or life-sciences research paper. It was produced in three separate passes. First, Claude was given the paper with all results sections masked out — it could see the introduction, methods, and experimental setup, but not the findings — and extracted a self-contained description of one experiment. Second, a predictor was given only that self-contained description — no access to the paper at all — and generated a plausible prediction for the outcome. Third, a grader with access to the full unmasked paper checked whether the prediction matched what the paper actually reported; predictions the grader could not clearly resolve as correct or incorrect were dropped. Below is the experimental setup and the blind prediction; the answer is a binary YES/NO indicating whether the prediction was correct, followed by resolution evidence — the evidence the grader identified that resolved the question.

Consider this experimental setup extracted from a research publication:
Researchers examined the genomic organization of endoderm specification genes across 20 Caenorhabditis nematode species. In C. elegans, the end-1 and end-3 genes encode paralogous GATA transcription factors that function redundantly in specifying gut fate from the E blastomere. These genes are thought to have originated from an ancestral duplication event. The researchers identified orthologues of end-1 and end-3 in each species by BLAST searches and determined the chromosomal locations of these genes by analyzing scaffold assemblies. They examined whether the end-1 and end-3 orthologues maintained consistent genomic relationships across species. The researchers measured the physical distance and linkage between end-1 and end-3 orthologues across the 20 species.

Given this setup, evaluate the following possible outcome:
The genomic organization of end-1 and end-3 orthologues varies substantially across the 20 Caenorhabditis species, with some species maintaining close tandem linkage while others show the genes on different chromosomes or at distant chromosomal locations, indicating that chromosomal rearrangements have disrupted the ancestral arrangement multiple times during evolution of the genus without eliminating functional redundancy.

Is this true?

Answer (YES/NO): NO